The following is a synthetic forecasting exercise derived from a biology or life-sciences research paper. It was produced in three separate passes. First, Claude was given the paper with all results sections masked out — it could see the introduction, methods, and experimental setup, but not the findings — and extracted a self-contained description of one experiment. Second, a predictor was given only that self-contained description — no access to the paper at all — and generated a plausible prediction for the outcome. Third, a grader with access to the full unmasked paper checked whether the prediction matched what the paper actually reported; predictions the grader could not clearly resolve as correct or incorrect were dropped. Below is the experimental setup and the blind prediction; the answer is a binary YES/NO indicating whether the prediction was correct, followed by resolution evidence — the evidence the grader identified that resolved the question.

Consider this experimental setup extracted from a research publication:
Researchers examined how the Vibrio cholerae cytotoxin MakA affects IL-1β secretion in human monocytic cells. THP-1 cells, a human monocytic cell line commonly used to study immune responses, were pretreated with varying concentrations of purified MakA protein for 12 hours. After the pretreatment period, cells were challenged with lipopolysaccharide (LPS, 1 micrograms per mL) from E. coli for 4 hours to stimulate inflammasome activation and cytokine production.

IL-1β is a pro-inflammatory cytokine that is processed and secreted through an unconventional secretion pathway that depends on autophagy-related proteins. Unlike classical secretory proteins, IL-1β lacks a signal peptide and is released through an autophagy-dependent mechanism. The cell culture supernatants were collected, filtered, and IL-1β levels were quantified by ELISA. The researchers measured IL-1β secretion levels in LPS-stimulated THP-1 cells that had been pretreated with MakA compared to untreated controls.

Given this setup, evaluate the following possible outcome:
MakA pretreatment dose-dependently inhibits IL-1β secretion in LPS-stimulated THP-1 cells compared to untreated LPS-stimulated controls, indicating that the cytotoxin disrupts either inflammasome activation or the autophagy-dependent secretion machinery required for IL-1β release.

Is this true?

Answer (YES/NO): YES